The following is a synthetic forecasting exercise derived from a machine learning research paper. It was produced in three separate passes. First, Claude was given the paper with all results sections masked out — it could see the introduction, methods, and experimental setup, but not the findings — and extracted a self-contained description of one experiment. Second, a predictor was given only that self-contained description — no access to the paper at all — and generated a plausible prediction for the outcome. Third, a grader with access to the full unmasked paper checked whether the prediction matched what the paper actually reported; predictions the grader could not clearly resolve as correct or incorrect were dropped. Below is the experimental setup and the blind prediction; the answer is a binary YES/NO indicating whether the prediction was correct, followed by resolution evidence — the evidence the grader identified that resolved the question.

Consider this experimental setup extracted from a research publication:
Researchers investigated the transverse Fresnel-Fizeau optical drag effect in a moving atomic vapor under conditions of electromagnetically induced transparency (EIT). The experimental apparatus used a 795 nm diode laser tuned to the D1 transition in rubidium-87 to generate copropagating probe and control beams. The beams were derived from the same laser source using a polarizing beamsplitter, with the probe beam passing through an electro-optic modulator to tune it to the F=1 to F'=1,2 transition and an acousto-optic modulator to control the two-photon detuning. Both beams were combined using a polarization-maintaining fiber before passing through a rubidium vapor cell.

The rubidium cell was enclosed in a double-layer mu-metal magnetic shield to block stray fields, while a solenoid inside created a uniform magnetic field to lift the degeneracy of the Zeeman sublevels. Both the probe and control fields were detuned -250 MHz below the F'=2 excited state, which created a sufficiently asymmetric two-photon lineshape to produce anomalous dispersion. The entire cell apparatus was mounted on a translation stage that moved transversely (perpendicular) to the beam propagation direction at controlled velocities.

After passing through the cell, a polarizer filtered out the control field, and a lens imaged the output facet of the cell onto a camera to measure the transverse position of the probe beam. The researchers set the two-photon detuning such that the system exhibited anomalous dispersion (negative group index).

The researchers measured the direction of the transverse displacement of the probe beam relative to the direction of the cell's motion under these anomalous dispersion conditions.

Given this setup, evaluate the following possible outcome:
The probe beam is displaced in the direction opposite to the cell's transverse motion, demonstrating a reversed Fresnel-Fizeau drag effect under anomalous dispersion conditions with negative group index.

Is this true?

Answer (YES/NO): YES